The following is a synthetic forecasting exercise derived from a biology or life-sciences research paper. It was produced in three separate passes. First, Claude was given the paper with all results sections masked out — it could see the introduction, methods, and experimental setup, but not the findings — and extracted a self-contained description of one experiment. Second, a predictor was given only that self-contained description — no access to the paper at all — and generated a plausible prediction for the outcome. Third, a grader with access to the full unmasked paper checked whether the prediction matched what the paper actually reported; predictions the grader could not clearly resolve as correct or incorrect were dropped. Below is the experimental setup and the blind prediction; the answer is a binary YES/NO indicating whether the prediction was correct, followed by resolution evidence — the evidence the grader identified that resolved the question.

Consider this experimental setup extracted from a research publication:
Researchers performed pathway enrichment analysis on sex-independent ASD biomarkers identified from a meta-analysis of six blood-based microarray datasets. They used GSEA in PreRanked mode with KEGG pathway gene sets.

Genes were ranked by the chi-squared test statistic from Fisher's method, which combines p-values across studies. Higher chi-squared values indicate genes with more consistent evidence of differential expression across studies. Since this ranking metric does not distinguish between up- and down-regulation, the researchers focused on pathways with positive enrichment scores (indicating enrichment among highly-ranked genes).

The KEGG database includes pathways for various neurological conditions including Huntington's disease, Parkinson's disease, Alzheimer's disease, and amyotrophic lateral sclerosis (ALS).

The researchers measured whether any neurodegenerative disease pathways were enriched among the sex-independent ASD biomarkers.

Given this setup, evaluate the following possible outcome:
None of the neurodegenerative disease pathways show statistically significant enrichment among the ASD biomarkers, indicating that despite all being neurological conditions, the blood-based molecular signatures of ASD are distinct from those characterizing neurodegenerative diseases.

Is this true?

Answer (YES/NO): NO